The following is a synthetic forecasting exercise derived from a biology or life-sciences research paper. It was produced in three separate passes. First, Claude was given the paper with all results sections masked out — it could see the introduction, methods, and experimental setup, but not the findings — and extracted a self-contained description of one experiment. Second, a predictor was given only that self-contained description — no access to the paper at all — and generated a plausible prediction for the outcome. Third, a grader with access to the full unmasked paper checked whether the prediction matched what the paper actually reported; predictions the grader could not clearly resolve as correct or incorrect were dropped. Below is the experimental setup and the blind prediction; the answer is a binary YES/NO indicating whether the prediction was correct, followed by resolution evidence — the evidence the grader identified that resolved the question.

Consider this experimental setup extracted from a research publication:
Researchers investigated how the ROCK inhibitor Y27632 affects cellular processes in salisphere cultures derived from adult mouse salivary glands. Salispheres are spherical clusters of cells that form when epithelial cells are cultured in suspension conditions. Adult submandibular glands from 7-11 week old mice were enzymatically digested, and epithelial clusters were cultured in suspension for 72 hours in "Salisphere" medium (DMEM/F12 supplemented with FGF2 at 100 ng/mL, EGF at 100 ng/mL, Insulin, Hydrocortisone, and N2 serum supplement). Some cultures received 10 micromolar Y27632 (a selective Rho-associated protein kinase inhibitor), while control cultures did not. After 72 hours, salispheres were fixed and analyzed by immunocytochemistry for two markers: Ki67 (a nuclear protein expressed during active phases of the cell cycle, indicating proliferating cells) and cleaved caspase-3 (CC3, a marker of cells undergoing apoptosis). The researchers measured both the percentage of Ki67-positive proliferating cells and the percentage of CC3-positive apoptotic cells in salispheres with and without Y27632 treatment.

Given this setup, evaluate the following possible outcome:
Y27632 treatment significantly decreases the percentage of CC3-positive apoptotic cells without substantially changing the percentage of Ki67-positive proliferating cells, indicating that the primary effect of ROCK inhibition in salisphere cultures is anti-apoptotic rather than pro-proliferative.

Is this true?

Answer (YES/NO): NO